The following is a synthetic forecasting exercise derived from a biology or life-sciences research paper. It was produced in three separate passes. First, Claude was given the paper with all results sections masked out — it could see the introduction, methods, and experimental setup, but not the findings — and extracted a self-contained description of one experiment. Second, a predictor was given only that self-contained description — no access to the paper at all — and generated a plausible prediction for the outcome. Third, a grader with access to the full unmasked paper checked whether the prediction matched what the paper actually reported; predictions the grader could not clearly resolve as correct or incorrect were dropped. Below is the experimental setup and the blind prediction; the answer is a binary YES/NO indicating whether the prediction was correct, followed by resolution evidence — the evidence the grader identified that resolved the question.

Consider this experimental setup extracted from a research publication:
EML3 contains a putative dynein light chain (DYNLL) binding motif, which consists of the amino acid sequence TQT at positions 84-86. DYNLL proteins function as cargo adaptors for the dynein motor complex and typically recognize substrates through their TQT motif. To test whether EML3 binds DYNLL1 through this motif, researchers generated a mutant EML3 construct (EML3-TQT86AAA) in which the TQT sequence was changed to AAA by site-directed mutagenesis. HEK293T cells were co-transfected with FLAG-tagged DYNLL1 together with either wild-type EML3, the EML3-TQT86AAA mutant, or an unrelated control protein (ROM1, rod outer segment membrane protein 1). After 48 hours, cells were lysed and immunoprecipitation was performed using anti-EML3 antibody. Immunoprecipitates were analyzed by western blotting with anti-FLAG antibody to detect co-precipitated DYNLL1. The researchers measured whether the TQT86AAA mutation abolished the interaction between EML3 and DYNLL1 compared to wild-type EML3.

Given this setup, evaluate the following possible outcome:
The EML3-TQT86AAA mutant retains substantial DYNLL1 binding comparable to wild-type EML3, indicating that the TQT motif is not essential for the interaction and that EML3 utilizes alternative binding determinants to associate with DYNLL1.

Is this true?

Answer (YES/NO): NO